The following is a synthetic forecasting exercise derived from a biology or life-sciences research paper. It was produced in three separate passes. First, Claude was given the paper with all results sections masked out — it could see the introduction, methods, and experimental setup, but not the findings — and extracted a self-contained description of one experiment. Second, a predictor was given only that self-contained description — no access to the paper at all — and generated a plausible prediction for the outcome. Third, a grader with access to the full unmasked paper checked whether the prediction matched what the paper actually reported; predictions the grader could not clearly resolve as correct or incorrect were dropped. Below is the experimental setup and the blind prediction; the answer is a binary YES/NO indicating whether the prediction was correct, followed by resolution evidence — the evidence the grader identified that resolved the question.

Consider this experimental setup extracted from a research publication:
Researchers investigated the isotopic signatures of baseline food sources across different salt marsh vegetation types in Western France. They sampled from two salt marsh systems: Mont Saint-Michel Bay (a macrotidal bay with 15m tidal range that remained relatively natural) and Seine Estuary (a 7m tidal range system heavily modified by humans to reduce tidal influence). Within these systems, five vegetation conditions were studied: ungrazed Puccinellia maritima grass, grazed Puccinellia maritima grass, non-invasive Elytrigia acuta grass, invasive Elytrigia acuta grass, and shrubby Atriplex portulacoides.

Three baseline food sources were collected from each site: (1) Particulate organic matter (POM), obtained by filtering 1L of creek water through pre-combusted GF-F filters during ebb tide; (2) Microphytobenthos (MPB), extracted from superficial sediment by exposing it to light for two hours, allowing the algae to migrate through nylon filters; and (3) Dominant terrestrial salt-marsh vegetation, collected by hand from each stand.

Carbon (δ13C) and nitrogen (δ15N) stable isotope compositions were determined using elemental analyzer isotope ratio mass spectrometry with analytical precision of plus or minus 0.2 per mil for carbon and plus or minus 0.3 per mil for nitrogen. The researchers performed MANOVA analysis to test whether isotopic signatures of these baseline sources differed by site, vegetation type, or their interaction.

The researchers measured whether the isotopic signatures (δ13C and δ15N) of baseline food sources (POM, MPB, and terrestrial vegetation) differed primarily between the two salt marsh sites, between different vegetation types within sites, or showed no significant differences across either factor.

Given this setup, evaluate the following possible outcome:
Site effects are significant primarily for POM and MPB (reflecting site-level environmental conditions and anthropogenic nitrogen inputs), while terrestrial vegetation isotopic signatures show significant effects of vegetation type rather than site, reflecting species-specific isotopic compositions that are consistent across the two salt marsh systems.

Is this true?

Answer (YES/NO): NO